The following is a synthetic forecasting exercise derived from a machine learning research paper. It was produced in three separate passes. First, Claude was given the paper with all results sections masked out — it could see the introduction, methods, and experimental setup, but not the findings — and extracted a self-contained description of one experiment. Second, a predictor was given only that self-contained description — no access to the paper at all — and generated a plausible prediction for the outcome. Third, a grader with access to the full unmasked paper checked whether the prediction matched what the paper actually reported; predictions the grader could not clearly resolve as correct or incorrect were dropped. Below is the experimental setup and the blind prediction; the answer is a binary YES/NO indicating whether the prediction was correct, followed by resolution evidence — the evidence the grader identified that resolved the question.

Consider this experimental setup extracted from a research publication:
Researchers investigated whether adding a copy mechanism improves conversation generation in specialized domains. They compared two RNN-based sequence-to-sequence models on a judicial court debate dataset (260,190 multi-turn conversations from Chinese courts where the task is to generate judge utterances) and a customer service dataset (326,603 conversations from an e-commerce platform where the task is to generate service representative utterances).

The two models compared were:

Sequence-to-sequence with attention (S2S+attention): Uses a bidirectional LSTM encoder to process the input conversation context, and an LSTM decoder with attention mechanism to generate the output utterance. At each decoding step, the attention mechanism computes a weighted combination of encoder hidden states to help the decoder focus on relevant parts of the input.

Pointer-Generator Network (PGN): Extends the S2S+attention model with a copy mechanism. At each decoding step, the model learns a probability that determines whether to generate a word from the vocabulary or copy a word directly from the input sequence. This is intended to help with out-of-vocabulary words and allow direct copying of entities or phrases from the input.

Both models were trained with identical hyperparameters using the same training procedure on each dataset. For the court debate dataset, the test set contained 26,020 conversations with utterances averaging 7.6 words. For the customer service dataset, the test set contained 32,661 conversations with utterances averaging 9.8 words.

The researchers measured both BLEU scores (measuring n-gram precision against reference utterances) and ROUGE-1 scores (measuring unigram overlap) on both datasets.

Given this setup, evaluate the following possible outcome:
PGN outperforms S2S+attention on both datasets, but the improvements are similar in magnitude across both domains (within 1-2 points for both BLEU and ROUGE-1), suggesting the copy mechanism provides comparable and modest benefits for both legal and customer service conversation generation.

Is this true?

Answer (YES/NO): NO